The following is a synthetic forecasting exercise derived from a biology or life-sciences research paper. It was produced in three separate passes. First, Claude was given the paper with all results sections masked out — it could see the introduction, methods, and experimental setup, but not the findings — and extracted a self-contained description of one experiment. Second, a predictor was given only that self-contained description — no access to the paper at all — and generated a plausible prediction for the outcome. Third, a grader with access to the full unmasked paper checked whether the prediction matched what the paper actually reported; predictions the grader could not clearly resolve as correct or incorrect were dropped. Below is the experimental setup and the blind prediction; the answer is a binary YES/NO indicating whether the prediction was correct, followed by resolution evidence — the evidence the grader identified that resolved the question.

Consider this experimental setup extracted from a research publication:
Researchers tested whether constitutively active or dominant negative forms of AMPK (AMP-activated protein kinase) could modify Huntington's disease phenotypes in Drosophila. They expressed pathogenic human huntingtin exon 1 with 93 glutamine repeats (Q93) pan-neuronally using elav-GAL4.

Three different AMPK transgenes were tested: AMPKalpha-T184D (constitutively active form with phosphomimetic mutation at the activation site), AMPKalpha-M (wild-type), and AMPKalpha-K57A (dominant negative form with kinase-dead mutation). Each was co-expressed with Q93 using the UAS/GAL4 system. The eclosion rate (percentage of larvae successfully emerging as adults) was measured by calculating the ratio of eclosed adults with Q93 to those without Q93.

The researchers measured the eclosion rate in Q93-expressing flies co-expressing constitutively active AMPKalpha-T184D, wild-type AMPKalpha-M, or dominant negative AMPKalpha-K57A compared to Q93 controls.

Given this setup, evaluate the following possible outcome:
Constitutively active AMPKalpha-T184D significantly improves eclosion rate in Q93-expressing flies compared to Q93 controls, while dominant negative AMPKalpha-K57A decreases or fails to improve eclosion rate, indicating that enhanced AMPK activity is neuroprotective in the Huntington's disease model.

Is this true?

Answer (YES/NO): NO